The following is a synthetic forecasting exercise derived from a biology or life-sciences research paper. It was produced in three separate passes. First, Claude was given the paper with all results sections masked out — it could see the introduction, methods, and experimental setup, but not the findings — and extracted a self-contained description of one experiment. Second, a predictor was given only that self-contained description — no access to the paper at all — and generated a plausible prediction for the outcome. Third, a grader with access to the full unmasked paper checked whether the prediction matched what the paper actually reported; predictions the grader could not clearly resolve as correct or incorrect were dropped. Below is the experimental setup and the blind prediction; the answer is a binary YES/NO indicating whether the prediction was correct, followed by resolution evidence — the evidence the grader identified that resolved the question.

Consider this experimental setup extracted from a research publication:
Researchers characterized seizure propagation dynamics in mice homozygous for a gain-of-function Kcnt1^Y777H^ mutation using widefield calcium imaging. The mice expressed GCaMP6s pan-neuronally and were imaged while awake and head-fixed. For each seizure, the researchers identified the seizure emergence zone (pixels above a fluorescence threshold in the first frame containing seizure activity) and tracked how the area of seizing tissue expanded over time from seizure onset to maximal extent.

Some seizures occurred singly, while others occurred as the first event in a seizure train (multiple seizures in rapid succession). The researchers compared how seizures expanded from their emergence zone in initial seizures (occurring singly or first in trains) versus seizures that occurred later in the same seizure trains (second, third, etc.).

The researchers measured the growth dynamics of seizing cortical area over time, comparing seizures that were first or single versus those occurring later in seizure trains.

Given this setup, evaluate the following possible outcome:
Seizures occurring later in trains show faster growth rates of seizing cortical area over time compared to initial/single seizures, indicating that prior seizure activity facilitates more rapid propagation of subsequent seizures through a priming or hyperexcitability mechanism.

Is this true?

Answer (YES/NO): YES